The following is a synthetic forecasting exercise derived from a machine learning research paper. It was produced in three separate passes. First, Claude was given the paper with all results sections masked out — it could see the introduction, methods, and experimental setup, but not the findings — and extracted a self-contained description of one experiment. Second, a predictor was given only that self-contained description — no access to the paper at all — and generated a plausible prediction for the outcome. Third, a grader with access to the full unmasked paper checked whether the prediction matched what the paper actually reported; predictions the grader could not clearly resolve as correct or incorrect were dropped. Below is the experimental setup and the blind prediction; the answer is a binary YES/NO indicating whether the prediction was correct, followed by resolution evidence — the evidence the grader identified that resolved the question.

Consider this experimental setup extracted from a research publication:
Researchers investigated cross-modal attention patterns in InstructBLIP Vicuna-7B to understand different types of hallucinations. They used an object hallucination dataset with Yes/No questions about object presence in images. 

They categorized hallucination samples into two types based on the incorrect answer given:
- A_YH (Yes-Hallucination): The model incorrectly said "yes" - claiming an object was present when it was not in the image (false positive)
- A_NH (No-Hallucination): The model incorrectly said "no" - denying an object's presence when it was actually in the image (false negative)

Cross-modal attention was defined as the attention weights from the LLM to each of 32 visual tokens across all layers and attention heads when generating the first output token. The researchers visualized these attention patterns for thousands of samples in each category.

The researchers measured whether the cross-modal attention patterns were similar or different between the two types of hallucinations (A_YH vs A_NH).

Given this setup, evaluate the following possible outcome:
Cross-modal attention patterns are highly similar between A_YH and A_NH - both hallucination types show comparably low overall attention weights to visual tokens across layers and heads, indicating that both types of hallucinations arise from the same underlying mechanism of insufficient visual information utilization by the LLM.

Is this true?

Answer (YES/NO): NO